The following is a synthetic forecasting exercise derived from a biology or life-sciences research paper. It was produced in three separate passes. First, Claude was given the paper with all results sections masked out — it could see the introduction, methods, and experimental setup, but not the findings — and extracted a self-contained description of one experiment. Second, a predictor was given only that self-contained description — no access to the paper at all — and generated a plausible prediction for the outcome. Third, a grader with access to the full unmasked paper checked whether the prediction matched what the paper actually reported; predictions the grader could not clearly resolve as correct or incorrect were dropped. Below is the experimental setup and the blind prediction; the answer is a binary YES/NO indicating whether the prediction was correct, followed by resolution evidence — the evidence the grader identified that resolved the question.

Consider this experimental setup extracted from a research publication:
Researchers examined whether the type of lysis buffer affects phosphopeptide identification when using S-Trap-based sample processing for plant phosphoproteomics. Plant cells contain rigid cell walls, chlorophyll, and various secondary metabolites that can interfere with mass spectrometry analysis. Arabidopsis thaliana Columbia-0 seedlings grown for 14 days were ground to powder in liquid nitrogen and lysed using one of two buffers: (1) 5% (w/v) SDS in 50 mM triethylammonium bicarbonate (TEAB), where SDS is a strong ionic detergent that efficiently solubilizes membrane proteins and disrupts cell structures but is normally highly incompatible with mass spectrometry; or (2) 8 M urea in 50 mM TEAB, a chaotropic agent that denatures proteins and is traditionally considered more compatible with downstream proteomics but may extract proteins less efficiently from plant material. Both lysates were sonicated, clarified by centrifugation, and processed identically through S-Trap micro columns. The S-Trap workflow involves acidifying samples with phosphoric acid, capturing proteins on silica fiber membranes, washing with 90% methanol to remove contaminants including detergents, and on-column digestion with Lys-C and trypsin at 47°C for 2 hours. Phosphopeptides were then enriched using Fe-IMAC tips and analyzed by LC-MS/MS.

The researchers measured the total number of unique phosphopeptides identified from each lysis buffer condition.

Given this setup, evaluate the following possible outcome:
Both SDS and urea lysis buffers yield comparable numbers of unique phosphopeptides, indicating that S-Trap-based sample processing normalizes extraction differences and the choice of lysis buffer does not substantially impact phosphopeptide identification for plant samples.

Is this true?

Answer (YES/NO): NO